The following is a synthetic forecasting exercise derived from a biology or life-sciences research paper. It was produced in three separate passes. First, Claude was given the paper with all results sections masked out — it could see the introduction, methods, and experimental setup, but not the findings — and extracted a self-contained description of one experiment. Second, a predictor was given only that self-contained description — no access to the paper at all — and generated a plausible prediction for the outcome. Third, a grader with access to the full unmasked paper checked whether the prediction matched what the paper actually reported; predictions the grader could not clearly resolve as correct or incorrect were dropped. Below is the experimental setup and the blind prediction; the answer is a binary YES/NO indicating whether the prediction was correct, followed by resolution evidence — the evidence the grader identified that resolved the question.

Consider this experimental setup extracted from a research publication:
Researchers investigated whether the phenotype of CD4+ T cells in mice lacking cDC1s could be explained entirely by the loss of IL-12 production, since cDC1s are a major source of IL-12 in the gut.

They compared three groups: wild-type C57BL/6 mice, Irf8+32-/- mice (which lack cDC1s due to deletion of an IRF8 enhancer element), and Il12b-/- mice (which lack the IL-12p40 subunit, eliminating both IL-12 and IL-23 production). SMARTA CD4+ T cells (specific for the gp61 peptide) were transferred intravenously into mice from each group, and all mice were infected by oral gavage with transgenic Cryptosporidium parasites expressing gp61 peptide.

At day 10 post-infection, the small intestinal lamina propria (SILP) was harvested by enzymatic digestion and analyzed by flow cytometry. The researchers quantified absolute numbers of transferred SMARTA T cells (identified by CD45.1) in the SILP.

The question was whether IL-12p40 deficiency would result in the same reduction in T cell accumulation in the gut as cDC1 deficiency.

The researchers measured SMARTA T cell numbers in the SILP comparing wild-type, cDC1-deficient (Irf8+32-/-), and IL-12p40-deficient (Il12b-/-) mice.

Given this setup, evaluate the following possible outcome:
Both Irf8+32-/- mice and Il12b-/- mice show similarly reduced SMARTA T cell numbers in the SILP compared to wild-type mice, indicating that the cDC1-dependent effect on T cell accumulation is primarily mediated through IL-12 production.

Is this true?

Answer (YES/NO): NO